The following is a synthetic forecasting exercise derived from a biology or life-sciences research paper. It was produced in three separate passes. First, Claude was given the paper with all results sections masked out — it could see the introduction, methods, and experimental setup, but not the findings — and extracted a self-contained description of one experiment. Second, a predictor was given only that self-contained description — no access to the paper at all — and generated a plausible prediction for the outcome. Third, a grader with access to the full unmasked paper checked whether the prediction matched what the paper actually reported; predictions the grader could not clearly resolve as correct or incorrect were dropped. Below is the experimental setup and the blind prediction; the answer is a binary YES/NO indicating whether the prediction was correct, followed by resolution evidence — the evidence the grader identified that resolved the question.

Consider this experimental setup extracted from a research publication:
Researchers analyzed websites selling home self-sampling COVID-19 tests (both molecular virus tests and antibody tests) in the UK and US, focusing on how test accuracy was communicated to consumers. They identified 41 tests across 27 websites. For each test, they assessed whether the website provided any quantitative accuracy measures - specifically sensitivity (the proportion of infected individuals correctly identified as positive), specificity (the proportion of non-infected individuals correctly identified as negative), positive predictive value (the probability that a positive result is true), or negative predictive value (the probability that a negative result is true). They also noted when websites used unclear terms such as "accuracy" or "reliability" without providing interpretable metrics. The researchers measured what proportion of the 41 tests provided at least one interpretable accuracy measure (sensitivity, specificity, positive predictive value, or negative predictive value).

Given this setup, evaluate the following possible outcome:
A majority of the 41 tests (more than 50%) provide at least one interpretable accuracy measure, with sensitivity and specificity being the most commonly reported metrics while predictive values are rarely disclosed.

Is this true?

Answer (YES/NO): YES